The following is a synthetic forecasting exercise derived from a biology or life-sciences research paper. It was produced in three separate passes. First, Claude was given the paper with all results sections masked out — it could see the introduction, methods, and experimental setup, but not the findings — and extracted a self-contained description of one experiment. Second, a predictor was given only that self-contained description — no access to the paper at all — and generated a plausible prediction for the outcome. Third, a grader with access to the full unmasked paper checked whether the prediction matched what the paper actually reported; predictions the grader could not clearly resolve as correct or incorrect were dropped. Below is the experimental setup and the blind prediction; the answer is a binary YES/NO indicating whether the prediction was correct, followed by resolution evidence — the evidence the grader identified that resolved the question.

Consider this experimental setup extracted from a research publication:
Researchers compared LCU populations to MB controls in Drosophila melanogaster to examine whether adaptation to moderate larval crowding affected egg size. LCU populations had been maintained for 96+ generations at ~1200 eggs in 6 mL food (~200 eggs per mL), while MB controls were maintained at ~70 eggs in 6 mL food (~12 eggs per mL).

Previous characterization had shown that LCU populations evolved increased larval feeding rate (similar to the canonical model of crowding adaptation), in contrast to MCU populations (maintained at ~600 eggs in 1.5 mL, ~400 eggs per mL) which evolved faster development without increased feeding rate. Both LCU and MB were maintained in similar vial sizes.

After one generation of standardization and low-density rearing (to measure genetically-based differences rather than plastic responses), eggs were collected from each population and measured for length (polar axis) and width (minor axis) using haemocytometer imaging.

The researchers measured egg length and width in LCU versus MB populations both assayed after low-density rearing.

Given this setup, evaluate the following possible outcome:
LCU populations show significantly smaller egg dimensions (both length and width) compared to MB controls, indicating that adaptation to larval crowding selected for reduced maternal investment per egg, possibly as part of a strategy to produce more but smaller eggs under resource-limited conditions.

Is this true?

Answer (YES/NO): NO